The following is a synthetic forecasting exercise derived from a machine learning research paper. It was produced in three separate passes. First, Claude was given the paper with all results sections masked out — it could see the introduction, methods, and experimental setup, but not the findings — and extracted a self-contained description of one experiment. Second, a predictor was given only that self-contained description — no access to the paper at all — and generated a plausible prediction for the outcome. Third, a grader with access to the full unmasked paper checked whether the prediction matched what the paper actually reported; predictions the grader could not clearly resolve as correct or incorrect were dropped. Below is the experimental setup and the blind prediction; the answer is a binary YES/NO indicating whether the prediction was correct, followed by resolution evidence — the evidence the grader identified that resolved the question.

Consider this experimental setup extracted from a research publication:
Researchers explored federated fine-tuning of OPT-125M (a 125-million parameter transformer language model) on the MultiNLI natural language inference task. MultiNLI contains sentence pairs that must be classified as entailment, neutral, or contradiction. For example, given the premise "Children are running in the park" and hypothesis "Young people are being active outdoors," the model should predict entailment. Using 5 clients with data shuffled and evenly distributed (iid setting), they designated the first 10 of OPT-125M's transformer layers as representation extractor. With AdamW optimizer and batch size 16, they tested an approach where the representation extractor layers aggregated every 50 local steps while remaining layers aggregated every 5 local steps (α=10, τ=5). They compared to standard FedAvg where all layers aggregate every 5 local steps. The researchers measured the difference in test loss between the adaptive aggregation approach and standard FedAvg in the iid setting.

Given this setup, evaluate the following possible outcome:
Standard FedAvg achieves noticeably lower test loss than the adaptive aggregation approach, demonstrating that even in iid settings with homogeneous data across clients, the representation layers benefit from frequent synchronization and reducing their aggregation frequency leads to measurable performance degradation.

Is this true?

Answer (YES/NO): NO